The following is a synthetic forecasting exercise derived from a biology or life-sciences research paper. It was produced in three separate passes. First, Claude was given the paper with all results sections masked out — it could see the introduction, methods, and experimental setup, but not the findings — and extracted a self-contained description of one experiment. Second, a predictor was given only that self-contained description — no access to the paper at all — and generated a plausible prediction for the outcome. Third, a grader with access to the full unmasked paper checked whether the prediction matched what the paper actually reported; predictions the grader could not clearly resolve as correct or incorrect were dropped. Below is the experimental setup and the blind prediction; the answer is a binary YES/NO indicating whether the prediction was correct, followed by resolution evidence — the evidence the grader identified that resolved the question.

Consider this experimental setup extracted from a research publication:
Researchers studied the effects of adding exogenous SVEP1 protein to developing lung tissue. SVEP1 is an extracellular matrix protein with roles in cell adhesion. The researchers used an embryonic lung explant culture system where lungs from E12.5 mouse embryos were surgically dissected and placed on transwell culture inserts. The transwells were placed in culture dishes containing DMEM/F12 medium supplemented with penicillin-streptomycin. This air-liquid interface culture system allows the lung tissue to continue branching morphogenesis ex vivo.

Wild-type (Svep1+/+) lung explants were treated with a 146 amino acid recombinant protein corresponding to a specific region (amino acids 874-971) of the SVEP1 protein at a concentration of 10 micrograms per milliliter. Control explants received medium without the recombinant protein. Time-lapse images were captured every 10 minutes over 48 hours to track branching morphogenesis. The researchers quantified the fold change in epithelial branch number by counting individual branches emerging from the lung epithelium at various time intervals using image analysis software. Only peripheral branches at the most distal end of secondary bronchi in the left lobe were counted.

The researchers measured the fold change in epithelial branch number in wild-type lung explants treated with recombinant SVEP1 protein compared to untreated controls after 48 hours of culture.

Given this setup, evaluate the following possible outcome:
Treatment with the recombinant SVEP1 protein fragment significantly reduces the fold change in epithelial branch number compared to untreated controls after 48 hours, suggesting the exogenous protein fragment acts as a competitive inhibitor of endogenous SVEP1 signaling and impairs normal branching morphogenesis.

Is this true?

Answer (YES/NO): NO